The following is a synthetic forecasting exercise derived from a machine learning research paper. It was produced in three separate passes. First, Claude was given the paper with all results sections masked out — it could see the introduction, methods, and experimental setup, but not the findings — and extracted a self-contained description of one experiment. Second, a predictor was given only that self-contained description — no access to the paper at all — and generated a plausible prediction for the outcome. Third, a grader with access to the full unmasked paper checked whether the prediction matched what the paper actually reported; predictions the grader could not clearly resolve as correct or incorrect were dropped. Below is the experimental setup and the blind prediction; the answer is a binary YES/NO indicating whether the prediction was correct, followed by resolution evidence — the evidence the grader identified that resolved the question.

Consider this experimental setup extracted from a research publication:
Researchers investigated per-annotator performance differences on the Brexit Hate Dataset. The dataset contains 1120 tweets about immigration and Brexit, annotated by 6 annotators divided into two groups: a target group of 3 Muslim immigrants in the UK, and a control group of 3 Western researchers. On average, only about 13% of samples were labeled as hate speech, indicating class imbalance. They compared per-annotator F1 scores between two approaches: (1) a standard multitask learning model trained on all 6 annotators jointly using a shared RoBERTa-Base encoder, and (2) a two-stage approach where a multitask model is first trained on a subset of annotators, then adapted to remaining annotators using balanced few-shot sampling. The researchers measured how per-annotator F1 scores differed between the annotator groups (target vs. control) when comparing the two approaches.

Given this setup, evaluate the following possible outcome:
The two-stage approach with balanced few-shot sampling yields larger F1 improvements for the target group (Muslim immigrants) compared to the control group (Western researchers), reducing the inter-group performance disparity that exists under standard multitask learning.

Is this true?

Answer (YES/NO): YES